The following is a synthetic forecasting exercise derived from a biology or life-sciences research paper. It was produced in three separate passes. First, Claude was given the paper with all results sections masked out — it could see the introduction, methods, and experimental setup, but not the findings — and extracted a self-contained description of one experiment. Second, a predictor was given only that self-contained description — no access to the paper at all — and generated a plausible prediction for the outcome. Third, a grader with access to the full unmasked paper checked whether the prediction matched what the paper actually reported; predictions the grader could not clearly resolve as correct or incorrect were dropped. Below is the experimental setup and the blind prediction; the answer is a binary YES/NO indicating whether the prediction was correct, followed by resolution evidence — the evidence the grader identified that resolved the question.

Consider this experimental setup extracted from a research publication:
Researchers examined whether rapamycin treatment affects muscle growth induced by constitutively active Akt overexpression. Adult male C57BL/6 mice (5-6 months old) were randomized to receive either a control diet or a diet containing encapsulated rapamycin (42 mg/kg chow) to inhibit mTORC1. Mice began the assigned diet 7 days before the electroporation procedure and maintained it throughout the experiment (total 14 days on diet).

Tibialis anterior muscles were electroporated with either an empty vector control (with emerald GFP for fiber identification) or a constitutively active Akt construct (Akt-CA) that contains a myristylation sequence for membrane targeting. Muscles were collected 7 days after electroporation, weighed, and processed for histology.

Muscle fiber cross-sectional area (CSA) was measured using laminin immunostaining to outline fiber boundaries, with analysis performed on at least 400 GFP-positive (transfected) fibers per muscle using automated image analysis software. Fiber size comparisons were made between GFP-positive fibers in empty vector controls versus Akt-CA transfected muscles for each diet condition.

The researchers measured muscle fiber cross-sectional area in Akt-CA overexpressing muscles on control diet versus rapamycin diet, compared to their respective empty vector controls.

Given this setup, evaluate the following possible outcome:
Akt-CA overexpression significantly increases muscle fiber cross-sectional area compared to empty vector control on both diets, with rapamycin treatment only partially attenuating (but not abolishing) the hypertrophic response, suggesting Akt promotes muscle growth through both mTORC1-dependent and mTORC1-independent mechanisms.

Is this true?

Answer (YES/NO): NO